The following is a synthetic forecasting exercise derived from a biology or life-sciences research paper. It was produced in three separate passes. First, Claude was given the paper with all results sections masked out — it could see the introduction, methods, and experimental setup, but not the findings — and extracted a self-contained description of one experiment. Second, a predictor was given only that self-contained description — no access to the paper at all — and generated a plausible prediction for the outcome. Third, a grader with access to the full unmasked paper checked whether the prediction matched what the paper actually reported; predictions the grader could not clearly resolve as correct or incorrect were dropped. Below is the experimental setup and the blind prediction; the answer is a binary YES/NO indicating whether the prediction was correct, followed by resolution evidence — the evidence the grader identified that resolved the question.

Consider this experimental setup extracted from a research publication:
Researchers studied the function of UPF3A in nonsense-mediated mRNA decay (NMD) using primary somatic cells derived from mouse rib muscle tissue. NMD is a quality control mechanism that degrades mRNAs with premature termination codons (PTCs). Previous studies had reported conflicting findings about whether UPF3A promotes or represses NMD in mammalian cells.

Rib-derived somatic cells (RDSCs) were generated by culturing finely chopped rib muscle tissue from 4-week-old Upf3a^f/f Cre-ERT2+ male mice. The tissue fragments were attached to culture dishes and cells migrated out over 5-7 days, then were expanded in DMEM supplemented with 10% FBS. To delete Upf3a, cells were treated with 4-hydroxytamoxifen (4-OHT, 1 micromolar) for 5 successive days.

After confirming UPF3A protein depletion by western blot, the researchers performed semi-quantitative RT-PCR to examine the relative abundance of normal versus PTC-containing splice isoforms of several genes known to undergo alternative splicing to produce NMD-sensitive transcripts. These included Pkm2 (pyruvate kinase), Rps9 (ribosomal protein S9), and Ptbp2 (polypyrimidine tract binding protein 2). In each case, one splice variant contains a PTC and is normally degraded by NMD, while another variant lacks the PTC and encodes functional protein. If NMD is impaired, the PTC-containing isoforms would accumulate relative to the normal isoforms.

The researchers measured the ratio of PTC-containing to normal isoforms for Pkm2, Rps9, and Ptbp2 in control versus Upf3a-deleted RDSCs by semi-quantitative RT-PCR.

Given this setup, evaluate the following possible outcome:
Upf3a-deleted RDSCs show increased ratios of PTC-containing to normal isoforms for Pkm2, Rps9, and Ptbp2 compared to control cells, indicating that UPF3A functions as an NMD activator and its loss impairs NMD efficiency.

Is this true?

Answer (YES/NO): NO